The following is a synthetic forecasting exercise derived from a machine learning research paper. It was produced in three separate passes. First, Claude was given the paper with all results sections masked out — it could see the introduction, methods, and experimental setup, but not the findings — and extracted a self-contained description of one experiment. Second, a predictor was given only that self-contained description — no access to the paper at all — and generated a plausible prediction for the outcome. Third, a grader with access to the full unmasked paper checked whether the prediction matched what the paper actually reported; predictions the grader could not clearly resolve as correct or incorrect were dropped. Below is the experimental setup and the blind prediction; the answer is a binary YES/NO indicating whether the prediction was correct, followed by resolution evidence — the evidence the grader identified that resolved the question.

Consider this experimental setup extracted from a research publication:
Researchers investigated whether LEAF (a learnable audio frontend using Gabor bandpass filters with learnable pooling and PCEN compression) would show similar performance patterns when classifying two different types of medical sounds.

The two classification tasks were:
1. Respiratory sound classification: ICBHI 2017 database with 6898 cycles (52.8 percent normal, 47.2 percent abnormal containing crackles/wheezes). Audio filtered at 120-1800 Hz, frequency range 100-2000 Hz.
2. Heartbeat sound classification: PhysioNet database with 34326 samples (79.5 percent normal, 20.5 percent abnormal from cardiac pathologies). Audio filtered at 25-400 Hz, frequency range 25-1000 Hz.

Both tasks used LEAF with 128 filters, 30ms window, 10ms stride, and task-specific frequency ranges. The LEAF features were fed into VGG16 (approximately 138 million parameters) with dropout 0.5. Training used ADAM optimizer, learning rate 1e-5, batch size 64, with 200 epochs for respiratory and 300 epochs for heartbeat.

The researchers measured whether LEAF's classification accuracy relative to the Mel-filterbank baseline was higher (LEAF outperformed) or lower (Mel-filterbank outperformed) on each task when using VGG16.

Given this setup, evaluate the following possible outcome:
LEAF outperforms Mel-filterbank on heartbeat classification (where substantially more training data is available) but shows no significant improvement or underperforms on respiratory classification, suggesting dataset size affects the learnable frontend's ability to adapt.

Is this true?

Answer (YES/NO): YES